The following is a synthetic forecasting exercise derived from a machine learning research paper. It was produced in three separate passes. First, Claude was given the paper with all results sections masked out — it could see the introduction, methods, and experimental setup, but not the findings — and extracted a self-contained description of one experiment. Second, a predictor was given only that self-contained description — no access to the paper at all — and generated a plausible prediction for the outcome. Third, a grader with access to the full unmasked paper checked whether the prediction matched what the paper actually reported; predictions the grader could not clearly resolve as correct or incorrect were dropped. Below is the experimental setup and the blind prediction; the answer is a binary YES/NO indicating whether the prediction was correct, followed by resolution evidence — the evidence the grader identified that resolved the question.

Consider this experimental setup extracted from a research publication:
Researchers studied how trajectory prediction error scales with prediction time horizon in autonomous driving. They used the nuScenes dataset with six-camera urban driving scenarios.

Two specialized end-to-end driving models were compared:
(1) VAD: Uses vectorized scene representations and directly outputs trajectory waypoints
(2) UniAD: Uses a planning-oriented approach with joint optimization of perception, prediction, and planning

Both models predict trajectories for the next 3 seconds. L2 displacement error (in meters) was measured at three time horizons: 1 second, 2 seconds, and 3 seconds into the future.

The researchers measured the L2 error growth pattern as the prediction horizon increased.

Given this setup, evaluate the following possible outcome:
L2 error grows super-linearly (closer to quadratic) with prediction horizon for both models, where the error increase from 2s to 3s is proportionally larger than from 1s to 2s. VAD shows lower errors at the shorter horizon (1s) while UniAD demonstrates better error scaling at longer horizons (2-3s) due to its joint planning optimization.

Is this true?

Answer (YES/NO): NO